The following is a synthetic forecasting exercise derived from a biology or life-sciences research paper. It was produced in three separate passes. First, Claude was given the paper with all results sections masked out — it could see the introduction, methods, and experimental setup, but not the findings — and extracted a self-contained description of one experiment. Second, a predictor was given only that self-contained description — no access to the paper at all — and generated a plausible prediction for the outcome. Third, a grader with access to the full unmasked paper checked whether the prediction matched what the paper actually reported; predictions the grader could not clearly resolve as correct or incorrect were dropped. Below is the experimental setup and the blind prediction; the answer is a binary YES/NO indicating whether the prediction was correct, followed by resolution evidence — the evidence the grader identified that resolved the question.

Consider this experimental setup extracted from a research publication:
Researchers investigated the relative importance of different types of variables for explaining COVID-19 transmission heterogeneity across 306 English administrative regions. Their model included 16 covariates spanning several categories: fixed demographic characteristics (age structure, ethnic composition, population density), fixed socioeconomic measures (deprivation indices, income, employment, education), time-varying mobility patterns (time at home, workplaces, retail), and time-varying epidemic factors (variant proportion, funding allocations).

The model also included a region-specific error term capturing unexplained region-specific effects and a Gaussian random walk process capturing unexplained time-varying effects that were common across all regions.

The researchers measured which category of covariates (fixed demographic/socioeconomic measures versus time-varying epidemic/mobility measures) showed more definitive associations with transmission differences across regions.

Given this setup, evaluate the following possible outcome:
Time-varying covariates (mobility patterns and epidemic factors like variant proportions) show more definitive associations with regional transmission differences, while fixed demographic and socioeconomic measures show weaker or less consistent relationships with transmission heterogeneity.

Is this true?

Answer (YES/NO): YES